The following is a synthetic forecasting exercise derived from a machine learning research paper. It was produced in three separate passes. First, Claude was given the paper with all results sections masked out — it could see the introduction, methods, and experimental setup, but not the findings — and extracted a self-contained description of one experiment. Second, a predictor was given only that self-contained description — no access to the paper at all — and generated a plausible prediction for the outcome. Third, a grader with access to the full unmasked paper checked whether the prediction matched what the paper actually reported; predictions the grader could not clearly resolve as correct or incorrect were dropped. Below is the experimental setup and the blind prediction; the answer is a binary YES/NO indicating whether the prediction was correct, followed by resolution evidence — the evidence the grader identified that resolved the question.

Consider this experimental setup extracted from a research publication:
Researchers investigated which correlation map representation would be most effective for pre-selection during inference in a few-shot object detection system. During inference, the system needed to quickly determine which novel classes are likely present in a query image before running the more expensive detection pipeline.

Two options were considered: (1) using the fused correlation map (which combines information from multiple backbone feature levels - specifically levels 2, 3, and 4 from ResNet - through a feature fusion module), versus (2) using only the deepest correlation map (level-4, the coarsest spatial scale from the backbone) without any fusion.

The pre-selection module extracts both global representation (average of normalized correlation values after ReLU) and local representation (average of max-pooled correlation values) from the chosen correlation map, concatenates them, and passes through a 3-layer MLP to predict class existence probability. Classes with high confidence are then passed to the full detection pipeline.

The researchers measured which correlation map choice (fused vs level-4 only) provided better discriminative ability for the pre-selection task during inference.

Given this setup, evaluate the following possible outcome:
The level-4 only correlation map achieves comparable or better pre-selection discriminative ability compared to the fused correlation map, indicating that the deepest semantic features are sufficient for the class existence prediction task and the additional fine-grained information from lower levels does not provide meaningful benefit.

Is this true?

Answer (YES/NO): YES